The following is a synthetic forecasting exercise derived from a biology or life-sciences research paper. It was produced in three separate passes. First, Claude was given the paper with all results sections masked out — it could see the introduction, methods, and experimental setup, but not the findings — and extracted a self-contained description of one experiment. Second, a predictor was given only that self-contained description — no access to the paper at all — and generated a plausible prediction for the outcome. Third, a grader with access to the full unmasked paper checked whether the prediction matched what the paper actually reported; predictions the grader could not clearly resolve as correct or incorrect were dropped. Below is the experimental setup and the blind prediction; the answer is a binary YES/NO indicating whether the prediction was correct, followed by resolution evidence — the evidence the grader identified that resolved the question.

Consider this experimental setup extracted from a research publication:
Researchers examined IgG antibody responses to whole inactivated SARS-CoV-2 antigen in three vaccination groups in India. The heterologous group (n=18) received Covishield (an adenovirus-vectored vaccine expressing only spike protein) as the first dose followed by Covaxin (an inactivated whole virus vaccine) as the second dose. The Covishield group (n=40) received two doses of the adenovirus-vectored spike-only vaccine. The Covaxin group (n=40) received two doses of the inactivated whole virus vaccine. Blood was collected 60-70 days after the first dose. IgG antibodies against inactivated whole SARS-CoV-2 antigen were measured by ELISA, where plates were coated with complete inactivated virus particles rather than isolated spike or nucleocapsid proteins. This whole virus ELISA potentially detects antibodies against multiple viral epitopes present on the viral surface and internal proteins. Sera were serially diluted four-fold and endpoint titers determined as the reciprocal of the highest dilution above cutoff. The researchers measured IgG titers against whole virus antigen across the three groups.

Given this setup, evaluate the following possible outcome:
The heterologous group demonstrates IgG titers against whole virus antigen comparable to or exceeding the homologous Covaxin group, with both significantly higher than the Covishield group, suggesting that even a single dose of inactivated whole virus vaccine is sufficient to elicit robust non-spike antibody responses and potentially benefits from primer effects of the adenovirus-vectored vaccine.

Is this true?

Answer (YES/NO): NO